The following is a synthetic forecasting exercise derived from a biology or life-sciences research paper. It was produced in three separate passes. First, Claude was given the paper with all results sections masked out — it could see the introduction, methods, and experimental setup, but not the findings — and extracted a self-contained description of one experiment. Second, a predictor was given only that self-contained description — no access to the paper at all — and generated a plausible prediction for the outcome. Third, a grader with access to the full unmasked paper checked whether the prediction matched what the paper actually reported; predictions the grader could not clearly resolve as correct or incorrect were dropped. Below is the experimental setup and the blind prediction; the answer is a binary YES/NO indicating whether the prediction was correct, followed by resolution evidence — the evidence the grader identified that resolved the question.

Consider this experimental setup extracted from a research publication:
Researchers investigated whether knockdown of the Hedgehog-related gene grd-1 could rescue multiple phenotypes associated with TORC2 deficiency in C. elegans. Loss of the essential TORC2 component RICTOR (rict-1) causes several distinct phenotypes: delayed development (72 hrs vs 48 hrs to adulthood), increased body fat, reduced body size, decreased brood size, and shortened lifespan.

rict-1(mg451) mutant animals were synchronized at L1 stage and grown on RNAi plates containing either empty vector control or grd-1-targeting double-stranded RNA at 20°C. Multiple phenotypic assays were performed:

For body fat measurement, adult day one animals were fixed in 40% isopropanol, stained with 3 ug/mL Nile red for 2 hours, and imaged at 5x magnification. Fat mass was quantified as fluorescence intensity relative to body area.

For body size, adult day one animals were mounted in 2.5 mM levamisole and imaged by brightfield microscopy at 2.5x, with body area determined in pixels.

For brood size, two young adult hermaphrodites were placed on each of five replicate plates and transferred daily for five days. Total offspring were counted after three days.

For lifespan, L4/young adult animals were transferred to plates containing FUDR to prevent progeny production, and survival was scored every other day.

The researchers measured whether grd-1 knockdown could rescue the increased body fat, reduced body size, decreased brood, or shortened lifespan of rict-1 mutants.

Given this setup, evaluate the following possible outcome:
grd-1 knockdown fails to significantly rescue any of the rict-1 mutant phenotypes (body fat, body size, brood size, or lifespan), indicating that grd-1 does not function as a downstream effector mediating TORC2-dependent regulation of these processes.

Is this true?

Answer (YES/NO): NO